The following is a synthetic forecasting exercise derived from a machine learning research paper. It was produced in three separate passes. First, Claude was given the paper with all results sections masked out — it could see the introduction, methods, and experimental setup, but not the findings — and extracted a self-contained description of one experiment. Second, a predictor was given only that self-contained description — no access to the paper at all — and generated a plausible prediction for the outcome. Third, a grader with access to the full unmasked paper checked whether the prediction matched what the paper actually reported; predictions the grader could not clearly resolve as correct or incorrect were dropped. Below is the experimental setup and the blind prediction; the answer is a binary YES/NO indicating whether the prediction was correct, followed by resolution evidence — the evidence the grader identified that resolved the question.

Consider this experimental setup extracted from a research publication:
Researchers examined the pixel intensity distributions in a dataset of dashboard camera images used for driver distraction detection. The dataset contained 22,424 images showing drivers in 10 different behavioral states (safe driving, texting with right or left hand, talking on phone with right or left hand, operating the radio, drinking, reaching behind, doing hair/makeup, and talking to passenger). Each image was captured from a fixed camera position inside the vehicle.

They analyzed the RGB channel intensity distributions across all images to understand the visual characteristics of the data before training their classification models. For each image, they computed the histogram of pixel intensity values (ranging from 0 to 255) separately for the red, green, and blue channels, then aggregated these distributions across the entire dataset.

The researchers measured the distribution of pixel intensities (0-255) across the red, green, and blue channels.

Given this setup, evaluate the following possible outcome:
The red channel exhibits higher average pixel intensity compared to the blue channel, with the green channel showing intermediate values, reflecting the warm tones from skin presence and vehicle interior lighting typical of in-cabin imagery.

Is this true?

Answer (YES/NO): NO